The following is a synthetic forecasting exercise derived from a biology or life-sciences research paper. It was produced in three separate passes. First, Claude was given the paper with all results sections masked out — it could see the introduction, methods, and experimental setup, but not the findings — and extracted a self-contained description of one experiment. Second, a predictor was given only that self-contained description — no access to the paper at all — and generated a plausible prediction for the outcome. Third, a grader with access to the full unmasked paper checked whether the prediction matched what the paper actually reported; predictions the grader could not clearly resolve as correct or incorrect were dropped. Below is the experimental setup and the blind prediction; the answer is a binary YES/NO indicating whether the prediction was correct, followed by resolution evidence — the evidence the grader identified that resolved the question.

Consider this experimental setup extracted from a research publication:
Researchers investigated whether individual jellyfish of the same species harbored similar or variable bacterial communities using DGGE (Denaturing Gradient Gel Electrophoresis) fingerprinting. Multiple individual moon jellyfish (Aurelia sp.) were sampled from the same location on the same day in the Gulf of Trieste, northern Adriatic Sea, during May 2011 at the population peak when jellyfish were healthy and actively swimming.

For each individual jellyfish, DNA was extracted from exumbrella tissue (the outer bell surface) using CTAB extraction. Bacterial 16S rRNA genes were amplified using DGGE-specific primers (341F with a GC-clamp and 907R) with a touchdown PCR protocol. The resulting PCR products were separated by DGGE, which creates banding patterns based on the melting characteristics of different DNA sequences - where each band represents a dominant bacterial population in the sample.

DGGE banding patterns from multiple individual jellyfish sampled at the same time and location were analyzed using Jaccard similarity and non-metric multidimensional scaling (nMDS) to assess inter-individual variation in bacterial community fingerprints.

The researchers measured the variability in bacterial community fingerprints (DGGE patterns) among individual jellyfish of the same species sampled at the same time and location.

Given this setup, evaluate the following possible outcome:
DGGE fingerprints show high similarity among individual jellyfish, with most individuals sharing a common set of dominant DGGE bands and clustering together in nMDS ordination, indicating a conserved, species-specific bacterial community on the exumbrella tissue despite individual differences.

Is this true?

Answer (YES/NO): NO